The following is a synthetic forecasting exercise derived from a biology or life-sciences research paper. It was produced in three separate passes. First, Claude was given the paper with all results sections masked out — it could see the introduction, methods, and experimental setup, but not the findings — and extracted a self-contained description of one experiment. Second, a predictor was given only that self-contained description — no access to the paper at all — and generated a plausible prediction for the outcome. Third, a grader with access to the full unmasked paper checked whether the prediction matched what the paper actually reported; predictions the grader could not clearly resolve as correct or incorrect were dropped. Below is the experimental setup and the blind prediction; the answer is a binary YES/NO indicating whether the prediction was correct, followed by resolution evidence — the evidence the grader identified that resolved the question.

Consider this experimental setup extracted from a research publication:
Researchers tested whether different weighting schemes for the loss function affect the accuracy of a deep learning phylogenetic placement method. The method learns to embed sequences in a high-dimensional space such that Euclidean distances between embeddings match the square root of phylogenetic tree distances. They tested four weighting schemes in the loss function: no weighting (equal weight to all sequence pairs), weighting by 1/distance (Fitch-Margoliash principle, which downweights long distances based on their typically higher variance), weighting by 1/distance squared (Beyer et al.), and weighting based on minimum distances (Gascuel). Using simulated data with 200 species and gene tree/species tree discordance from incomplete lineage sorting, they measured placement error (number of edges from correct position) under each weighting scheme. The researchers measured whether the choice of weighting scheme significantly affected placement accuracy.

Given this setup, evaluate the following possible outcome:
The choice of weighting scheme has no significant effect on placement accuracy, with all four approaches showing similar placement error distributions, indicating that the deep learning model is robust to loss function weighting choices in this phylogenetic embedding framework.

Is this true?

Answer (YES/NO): YES